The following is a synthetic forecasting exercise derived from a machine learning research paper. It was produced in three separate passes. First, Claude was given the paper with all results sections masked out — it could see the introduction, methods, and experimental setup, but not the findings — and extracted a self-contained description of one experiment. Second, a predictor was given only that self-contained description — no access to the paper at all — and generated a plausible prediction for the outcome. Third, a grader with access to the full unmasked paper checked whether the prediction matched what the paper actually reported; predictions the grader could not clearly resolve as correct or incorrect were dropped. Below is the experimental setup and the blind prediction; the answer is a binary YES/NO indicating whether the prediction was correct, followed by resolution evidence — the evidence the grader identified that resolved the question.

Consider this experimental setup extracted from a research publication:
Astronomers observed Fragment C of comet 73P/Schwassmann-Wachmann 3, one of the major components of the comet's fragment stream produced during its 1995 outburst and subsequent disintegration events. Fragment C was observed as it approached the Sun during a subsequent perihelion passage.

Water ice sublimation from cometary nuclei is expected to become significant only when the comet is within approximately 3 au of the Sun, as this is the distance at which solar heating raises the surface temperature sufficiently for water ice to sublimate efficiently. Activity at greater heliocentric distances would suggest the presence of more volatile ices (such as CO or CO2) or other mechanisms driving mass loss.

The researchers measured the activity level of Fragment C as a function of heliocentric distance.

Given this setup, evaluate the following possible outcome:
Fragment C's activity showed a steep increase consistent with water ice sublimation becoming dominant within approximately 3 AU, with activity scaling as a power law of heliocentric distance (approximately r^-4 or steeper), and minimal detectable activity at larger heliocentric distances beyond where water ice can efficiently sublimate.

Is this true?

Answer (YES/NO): NO